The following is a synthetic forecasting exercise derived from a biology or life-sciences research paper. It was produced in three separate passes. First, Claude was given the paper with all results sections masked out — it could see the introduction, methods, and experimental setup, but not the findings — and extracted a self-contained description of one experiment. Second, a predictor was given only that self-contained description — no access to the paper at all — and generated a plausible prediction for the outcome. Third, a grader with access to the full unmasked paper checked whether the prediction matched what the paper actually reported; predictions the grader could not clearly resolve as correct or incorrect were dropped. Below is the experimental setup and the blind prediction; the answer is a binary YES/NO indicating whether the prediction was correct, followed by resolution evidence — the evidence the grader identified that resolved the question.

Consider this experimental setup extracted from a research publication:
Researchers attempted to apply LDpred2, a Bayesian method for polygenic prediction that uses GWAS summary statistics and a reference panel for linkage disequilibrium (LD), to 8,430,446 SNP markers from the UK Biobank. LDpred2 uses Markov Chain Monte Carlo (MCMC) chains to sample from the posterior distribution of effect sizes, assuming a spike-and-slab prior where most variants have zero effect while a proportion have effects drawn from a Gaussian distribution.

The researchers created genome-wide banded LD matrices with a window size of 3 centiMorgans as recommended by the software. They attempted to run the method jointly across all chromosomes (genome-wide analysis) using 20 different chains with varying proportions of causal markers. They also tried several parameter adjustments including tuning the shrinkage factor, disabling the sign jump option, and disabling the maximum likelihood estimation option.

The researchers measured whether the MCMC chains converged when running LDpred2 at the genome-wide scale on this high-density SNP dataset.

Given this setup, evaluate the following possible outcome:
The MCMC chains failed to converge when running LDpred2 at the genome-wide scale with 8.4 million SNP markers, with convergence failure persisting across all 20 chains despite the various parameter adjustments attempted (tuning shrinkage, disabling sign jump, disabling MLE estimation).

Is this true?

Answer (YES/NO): YES